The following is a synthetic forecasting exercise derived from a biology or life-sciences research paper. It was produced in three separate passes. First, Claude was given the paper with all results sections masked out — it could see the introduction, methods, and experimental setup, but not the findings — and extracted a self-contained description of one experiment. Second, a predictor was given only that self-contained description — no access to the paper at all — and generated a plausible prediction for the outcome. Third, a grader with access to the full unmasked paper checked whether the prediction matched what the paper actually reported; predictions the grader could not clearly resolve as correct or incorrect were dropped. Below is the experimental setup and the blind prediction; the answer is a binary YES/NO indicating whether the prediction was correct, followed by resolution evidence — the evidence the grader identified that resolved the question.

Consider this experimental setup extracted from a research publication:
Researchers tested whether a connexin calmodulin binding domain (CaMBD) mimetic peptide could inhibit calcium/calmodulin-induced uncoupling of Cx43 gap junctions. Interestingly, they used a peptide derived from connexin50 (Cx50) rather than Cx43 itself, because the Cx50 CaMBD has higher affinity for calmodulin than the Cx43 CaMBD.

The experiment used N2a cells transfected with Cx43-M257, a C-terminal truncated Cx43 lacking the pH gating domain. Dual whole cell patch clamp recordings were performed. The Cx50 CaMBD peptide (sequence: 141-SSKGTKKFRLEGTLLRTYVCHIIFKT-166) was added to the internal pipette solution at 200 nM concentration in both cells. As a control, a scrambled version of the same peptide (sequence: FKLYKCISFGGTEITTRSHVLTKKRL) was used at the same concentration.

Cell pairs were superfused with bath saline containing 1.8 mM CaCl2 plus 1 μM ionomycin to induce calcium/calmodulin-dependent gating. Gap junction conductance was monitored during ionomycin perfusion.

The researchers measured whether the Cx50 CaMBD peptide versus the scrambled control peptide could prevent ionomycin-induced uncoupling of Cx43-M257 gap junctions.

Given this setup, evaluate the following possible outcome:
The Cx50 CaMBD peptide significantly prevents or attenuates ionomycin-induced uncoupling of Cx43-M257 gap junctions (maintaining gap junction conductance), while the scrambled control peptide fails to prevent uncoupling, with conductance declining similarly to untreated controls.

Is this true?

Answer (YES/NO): YES